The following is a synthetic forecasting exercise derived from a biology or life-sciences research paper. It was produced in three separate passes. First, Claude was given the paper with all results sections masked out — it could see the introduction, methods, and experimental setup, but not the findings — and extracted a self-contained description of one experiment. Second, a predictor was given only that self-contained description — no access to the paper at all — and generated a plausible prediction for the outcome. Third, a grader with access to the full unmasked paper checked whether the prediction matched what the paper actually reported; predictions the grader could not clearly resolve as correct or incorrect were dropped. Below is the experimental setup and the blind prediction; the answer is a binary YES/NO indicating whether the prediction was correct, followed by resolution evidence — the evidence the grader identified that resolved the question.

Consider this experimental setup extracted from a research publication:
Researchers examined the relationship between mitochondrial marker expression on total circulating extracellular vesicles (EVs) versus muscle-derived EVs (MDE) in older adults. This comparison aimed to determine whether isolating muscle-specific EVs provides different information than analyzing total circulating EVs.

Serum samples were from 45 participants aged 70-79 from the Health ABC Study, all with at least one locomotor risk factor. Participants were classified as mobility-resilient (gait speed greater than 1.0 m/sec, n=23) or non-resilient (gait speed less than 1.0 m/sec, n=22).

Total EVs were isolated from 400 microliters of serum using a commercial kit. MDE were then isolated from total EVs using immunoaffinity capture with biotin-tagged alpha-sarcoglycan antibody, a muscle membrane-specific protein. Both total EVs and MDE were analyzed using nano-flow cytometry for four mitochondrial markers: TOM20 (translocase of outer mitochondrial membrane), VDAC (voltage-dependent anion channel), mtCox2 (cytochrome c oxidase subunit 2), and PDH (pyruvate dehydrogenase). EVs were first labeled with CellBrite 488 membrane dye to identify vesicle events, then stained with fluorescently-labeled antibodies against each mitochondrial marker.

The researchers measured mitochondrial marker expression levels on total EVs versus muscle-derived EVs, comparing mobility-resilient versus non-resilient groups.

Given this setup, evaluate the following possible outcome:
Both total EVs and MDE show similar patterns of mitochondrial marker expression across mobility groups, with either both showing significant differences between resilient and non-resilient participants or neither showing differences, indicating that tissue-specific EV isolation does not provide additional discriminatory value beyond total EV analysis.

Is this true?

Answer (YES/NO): NO